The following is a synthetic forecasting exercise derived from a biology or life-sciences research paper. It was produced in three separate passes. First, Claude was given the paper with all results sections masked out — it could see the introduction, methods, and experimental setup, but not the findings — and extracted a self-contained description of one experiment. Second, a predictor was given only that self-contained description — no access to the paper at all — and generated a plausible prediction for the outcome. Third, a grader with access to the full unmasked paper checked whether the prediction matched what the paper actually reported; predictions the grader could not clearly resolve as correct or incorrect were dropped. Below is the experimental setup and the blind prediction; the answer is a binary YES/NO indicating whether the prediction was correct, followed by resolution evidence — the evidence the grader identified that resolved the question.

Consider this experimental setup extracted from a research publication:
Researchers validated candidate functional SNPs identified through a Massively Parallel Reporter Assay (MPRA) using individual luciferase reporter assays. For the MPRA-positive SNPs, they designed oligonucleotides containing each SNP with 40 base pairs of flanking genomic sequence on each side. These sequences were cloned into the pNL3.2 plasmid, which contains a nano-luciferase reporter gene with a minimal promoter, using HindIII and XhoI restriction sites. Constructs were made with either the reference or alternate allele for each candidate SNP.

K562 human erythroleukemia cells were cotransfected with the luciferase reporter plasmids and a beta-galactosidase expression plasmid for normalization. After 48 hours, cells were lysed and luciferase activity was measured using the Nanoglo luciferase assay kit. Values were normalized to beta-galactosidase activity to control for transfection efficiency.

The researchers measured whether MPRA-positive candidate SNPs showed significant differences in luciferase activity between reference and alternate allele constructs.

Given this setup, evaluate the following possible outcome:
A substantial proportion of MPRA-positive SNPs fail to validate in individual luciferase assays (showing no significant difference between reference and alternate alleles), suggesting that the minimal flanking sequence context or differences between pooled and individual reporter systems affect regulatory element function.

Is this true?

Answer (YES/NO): YES